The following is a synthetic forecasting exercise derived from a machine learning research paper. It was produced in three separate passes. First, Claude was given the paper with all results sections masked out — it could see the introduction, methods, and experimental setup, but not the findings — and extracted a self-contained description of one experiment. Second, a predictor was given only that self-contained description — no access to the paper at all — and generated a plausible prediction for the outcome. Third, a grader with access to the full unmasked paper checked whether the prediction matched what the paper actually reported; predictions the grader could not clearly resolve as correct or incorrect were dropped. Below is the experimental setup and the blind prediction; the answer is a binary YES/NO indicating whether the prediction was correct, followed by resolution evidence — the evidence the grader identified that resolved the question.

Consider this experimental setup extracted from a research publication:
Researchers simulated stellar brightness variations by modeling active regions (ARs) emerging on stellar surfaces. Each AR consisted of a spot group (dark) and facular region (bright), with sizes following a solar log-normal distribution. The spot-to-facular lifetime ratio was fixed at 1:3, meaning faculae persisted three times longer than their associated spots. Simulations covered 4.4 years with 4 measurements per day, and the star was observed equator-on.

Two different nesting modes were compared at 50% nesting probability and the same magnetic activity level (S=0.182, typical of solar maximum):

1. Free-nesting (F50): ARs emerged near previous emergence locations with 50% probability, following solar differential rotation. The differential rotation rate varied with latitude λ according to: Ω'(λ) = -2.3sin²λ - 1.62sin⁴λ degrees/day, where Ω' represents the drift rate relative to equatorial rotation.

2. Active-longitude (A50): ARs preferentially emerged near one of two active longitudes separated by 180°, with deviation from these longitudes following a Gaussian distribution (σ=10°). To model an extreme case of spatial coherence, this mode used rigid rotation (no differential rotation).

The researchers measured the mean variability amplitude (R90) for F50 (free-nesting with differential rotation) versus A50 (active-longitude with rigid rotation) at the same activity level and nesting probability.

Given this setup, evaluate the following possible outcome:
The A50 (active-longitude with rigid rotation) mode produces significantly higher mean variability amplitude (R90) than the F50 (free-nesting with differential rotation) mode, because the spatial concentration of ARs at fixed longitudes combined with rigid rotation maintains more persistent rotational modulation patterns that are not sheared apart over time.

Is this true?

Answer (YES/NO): YES